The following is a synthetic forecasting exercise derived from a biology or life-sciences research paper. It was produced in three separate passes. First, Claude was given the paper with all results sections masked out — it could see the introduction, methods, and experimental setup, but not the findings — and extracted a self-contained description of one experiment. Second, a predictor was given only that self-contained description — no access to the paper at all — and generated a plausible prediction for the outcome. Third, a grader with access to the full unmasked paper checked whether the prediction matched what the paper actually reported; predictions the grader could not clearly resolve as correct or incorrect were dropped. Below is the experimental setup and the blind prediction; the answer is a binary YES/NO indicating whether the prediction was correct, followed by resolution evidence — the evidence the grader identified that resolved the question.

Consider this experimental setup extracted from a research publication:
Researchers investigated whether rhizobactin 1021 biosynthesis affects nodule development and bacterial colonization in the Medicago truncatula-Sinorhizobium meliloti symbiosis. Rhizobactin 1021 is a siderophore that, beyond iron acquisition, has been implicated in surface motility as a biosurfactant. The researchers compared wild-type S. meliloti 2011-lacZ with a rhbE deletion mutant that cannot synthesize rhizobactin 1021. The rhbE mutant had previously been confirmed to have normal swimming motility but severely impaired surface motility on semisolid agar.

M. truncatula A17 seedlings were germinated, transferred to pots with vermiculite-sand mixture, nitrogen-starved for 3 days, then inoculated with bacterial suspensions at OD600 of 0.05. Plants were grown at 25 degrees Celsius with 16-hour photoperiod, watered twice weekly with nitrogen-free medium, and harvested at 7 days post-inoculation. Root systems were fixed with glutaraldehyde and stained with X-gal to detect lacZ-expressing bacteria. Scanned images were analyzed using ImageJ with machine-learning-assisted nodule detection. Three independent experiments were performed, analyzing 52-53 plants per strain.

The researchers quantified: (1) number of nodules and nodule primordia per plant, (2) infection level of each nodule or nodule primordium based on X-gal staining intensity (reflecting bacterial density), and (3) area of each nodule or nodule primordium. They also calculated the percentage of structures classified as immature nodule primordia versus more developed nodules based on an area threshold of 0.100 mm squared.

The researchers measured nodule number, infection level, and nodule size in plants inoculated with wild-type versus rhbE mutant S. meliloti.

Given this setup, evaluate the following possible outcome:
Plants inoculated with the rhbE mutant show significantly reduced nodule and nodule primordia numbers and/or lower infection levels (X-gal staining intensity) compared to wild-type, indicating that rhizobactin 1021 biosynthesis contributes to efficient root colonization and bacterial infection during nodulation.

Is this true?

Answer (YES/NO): YES